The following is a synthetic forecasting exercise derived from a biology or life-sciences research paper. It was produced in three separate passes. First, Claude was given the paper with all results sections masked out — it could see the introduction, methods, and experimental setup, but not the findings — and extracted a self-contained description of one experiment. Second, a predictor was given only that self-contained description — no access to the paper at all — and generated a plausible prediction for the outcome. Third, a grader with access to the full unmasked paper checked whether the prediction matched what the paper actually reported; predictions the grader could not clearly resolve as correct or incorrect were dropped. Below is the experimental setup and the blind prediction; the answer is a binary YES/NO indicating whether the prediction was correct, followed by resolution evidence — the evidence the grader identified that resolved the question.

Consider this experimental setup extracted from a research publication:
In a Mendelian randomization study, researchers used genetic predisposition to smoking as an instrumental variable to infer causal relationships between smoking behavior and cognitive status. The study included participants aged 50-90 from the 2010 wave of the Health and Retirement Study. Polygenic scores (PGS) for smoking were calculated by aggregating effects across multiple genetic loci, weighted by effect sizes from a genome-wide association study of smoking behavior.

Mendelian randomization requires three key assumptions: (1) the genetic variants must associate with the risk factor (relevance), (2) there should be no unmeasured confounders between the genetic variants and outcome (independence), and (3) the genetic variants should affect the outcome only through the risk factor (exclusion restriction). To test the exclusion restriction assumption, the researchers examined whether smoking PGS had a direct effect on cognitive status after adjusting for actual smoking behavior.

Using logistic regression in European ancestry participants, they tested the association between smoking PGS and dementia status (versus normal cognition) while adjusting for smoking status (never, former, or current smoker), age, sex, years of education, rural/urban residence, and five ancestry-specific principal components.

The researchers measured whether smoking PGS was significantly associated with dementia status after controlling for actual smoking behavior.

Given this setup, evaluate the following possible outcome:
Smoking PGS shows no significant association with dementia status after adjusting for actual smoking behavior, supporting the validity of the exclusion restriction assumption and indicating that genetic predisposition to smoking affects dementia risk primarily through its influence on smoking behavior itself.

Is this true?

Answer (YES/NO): YES